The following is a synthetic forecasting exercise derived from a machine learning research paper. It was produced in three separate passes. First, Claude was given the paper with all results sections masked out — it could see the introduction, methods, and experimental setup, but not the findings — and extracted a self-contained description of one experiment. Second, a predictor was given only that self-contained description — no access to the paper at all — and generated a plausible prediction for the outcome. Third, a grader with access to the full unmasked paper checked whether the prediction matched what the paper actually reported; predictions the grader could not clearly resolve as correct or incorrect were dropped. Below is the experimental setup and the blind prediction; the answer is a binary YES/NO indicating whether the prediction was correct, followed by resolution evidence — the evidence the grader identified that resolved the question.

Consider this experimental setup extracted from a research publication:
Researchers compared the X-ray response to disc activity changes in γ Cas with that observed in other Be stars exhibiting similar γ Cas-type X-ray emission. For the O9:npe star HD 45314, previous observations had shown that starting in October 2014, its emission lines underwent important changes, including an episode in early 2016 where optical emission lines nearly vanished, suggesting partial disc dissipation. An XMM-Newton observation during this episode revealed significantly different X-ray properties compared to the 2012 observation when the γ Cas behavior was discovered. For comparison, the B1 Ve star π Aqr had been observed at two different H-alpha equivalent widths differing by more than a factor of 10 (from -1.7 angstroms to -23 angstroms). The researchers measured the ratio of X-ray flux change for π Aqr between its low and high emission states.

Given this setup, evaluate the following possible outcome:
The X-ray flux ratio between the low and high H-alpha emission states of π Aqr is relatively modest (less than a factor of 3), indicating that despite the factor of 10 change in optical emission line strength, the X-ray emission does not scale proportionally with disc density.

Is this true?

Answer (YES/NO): YES